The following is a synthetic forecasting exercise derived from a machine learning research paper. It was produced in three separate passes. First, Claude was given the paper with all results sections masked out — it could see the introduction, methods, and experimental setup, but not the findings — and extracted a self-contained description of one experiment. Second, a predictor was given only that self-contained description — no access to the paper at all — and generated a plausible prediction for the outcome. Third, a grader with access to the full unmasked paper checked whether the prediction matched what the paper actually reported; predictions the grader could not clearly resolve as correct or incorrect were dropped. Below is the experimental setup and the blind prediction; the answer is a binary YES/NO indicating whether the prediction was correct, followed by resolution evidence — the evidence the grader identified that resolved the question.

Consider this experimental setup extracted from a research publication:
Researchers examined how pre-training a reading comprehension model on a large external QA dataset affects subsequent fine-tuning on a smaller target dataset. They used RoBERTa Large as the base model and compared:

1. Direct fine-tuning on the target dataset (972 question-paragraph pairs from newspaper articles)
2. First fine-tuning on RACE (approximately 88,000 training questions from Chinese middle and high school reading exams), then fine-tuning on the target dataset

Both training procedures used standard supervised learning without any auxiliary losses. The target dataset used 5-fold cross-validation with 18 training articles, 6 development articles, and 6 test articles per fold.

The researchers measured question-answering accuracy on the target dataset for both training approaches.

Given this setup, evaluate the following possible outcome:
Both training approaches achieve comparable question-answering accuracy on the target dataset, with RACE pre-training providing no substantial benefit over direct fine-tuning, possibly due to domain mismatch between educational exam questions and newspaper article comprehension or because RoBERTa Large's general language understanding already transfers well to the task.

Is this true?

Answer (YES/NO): NO